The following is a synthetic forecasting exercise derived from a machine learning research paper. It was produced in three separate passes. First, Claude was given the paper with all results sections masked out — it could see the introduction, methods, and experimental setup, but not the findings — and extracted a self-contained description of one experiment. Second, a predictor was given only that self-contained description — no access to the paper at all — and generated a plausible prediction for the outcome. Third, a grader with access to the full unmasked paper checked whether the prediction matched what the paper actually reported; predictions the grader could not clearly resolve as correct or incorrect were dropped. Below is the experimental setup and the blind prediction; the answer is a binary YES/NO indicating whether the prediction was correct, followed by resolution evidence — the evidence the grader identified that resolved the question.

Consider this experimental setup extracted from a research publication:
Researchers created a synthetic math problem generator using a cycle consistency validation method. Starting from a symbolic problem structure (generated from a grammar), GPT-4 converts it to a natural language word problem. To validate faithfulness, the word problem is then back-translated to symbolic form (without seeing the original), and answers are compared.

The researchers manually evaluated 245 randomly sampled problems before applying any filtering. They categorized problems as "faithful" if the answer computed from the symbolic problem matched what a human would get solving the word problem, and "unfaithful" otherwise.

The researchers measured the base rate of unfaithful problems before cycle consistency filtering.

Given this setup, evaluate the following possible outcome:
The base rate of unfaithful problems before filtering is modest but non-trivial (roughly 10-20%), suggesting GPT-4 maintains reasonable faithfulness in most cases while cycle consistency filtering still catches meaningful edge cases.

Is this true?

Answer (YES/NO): YES